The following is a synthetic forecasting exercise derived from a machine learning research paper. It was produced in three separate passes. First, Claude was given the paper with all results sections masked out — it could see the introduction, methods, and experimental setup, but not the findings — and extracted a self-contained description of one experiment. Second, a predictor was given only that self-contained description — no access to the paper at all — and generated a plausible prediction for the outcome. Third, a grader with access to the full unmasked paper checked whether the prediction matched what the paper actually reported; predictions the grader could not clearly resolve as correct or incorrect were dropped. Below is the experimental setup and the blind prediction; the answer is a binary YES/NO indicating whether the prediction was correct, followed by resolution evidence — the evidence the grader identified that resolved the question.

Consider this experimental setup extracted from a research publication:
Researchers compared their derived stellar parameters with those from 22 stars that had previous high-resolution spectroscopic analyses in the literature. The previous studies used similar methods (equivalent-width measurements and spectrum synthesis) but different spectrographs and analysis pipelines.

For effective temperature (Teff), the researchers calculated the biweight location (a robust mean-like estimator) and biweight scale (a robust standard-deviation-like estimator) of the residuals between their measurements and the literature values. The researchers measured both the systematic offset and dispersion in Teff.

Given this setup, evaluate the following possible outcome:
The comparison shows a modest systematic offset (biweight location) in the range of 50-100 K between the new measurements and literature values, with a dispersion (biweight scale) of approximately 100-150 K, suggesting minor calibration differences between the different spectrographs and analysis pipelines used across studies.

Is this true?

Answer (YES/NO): NO